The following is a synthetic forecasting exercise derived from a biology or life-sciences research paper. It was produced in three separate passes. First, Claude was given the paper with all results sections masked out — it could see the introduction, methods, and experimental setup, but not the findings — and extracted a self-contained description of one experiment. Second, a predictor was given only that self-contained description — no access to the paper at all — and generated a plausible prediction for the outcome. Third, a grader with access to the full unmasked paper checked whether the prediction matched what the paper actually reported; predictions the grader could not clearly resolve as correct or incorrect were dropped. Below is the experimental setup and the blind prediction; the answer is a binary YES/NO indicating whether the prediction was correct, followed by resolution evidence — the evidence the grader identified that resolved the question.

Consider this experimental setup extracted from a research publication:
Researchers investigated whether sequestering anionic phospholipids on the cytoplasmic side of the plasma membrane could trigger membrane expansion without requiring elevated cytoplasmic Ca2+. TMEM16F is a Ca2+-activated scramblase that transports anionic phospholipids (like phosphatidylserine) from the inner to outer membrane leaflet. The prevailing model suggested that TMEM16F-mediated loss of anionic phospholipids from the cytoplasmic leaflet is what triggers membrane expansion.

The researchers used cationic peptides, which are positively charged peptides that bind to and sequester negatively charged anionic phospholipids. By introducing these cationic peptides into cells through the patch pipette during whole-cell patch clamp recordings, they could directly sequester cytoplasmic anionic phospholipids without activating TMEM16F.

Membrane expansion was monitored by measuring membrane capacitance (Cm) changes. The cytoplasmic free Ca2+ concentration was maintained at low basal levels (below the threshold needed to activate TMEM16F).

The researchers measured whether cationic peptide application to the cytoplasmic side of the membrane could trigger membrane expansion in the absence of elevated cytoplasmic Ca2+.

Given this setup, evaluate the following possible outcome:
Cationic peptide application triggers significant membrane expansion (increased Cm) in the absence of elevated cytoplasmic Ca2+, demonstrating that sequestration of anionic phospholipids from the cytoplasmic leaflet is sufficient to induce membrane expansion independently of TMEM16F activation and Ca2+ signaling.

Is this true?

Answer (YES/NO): YES